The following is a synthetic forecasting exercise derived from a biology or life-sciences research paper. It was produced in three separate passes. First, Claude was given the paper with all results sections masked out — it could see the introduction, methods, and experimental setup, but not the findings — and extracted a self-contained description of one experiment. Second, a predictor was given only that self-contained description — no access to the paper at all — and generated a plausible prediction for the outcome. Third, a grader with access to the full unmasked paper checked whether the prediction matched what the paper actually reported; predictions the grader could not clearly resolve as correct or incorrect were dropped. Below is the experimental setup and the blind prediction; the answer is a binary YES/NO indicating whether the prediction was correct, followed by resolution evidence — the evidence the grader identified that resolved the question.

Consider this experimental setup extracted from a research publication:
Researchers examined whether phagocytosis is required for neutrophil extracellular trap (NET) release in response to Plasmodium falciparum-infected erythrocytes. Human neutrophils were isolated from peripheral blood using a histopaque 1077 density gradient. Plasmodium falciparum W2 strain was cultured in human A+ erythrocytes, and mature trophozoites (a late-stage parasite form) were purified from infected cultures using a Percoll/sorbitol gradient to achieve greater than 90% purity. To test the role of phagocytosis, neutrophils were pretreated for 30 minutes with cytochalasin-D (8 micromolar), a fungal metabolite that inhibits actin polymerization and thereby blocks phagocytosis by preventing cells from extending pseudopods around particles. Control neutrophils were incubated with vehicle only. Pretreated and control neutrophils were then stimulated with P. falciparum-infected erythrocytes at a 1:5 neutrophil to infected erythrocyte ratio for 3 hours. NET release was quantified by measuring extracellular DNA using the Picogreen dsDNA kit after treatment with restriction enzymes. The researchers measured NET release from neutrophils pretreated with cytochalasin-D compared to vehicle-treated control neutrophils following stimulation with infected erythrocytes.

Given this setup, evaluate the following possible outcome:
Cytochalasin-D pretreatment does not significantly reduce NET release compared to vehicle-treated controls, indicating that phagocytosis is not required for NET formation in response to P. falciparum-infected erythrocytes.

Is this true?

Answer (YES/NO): YES